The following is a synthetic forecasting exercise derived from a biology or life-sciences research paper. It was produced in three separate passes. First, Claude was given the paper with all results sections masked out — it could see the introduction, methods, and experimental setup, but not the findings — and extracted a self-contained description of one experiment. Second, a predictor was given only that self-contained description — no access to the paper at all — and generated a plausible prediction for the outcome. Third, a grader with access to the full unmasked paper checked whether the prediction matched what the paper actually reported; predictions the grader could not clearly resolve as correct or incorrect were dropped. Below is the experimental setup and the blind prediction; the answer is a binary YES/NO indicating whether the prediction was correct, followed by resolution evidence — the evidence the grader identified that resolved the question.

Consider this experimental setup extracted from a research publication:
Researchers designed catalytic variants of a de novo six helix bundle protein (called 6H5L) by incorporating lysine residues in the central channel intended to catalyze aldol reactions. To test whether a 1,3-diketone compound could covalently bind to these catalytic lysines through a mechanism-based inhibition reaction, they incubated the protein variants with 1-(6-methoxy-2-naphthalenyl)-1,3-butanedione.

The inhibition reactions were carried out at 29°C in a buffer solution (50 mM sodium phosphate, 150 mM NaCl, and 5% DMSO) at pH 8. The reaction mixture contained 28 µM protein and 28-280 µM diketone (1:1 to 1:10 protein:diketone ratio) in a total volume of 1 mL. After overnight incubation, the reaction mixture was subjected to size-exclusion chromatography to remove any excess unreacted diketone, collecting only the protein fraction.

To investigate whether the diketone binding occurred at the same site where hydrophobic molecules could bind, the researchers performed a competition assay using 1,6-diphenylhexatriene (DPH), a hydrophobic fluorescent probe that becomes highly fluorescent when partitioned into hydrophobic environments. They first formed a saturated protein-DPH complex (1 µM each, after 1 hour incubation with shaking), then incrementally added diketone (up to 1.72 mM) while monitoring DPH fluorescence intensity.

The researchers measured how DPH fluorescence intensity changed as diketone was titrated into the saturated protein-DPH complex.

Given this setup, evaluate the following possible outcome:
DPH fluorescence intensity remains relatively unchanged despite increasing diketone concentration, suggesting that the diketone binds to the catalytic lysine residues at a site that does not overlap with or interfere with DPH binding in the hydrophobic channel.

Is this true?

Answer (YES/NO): NO